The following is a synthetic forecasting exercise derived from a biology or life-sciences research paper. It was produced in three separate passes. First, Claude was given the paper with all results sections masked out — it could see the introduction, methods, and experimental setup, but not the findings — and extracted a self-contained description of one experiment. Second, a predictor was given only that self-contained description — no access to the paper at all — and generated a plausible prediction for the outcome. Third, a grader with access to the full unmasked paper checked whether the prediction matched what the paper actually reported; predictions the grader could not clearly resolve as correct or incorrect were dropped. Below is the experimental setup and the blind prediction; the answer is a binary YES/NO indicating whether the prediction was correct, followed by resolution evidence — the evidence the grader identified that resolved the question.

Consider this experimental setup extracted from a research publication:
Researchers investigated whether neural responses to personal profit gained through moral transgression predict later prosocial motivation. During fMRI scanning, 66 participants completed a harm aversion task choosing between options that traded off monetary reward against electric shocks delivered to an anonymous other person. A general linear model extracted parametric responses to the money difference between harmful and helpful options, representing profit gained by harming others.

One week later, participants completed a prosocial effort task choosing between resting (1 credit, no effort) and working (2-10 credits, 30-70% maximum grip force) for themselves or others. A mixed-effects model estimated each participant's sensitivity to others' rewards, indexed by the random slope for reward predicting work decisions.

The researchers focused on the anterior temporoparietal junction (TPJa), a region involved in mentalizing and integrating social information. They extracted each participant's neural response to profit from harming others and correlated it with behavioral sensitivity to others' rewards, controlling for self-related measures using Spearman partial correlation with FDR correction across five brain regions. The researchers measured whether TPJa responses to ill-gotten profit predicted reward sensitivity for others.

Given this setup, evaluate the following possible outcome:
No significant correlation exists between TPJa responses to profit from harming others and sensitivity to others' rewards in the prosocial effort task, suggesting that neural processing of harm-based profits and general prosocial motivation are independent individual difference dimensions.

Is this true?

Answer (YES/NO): NO